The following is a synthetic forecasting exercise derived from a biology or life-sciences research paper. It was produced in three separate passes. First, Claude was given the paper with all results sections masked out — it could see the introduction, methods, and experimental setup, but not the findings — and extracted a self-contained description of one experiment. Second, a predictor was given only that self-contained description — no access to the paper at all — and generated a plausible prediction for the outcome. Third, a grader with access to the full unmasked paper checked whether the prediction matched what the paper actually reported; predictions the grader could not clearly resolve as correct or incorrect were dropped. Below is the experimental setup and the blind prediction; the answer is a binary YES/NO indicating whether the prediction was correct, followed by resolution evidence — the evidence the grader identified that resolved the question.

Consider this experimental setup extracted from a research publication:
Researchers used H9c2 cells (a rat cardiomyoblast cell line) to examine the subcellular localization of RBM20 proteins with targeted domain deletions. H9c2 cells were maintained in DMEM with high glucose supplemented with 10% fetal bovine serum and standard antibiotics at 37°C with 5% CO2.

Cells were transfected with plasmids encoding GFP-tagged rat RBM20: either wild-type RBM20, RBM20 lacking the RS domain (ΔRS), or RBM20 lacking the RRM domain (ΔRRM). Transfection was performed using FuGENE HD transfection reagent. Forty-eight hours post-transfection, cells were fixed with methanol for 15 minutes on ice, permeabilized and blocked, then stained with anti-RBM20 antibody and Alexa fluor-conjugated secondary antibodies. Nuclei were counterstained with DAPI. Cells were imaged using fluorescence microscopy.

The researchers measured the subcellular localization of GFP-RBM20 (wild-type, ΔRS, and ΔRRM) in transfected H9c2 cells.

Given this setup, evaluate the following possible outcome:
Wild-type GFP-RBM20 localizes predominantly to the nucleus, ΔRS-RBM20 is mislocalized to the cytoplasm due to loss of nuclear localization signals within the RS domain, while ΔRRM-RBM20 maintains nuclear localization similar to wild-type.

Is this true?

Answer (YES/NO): YES